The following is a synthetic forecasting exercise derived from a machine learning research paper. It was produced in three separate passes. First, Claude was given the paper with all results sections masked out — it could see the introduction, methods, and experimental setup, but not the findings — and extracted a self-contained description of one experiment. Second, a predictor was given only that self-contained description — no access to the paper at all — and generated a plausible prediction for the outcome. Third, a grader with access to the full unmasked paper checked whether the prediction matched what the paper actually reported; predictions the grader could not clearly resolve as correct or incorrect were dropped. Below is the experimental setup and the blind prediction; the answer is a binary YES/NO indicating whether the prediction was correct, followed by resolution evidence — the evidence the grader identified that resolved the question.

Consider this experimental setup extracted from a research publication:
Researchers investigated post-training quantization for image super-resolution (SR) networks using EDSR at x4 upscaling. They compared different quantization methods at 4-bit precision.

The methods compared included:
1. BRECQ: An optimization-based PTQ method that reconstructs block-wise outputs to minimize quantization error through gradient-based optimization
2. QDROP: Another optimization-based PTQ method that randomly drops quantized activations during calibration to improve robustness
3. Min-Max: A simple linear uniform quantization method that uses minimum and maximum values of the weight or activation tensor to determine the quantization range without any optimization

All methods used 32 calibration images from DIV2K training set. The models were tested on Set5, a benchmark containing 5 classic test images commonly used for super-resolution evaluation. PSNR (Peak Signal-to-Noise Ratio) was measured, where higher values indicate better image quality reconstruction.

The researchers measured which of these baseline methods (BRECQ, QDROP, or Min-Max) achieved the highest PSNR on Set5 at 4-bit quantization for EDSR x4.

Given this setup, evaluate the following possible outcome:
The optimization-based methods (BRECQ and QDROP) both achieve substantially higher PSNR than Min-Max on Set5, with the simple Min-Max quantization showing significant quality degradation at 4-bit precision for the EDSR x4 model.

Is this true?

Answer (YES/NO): NO